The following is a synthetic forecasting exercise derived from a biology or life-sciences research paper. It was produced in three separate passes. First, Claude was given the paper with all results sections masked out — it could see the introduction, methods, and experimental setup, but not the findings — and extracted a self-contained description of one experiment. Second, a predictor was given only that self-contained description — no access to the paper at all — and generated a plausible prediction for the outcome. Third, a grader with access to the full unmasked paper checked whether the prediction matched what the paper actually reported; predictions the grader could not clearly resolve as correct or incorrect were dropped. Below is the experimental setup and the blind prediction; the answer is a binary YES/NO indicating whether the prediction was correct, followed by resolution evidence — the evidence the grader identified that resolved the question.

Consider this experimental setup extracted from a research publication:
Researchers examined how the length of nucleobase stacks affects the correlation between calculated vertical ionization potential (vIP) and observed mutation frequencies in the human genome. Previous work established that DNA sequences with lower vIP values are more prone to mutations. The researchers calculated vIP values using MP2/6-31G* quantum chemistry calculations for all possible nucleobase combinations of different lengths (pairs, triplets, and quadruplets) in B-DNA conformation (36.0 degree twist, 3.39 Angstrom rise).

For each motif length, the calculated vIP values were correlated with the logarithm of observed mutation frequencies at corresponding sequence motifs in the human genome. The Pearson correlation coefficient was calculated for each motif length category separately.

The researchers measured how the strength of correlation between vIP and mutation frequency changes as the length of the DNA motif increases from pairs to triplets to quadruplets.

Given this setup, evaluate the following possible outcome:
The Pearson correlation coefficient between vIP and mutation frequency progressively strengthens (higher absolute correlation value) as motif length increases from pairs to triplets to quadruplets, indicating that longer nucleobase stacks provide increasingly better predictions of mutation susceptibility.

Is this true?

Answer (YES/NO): NO